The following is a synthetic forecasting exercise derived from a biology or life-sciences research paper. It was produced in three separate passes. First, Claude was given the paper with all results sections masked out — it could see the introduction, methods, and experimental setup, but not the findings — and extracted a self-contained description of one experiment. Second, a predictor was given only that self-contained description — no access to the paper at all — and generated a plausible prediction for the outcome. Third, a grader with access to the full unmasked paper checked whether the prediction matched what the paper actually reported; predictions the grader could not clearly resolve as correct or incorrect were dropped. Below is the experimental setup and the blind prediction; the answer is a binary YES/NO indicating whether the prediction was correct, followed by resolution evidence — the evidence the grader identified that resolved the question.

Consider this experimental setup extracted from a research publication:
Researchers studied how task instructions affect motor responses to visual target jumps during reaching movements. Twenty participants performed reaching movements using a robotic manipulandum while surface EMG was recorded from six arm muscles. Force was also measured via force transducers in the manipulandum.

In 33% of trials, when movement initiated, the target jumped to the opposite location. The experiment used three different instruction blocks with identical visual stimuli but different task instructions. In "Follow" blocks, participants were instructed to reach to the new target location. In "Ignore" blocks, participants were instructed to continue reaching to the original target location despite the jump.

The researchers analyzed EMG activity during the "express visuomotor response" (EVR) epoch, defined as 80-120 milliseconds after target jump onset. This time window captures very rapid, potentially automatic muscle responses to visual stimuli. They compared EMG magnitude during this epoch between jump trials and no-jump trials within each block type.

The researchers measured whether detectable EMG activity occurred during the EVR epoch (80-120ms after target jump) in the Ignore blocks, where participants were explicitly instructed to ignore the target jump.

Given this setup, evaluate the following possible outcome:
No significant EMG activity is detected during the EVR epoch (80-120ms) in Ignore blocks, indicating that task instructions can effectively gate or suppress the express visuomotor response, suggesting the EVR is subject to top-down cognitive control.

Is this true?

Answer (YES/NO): NO